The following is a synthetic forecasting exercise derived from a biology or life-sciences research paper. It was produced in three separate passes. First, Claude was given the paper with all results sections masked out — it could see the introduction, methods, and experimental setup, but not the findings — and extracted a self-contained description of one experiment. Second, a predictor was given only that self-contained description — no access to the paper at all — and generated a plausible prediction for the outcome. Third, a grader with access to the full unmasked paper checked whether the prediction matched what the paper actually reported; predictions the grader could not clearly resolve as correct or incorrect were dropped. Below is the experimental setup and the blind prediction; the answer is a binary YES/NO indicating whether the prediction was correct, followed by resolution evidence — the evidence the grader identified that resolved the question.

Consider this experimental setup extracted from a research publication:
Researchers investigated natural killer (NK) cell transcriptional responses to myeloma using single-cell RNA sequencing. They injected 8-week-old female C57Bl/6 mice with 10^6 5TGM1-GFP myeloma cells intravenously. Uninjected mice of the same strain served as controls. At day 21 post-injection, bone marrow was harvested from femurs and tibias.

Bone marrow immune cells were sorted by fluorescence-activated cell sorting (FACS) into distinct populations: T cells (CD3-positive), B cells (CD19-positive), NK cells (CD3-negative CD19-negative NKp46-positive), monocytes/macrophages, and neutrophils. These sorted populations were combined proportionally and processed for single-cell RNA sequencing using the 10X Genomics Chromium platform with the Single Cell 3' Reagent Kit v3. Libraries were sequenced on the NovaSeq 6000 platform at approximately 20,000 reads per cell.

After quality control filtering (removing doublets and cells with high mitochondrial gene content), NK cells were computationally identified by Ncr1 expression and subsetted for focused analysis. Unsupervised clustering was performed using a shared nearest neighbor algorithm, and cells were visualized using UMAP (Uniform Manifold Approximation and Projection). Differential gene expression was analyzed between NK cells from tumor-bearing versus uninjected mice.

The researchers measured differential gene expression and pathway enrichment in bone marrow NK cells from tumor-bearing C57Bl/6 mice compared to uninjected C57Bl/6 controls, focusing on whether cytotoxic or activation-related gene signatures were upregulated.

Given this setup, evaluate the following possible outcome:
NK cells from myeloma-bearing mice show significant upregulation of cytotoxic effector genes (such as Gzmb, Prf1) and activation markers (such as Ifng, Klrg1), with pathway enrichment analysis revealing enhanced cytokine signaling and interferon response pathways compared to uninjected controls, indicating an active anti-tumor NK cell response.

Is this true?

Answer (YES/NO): YES